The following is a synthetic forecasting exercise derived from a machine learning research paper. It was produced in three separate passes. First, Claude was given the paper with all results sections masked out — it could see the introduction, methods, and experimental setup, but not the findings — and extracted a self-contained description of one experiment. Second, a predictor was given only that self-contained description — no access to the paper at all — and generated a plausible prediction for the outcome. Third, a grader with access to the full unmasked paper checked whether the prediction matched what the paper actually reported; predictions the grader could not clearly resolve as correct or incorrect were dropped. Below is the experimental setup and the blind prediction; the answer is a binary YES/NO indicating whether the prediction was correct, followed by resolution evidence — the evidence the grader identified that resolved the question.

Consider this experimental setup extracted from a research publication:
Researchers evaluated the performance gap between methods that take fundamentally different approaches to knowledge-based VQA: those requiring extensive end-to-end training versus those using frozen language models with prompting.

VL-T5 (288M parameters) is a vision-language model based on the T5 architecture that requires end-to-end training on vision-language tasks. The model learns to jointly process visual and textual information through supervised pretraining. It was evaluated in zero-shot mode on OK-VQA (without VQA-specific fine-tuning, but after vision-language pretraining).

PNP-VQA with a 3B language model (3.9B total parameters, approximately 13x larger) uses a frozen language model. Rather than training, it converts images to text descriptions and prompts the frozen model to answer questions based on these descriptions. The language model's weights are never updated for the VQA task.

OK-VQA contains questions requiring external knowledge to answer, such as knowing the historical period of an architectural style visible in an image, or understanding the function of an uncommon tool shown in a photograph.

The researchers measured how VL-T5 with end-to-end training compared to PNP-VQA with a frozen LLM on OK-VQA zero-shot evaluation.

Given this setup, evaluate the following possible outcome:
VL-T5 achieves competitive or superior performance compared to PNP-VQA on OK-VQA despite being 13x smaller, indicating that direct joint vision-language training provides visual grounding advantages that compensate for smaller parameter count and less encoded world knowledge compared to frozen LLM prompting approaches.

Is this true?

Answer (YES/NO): NO